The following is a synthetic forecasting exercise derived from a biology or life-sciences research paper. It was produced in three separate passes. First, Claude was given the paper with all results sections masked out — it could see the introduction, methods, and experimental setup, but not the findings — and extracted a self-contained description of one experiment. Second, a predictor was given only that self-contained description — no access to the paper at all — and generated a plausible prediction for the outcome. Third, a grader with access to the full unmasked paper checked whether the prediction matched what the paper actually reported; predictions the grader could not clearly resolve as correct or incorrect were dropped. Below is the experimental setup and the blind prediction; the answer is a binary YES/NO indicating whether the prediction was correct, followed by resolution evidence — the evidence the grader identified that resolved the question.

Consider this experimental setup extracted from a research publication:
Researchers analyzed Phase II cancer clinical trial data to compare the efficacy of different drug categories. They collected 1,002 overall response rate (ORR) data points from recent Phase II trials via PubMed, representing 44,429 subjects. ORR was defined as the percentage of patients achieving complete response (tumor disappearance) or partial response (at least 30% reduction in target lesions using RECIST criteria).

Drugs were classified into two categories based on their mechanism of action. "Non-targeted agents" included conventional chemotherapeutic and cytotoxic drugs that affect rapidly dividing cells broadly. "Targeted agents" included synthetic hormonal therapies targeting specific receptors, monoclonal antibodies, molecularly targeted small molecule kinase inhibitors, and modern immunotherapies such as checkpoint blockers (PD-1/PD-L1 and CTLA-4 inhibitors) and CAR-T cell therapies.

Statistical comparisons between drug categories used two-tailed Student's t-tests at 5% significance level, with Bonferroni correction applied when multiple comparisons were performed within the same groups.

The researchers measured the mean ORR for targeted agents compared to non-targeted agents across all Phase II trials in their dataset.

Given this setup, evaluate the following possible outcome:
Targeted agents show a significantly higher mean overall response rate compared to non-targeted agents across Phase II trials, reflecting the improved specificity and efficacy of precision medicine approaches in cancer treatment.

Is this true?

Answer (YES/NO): NO